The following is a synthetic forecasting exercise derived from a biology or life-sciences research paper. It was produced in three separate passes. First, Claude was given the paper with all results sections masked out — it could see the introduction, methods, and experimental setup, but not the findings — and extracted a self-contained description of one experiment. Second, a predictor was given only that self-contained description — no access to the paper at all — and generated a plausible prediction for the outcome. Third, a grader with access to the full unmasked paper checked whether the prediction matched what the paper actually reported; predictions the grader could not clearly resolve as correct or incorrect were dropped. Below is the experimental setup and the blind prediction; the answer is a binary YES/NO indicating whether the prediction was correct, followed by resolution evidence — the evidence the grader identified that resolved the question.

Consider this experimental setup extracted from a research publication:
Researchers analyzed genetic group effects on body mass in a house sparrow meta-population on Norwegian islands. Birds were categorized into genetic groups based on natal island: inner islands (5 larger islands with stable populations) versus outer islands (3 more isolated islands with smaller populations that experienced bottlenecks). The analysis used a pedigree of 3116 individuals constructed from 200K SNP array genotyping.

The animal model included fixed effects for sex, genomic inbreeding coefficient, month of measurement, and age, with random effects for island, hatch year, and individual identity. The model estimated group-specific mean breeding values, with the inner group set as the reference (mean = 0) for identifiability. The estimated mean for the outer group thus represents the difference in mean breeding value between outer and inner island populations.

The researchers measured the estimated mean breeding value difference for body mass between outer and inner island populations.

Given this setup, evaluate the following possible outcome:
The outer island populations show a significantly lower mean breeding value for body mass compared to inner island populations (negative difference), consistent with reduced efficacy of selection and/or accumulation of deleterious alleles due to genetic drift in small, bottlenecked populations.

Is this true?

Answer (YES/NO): NO